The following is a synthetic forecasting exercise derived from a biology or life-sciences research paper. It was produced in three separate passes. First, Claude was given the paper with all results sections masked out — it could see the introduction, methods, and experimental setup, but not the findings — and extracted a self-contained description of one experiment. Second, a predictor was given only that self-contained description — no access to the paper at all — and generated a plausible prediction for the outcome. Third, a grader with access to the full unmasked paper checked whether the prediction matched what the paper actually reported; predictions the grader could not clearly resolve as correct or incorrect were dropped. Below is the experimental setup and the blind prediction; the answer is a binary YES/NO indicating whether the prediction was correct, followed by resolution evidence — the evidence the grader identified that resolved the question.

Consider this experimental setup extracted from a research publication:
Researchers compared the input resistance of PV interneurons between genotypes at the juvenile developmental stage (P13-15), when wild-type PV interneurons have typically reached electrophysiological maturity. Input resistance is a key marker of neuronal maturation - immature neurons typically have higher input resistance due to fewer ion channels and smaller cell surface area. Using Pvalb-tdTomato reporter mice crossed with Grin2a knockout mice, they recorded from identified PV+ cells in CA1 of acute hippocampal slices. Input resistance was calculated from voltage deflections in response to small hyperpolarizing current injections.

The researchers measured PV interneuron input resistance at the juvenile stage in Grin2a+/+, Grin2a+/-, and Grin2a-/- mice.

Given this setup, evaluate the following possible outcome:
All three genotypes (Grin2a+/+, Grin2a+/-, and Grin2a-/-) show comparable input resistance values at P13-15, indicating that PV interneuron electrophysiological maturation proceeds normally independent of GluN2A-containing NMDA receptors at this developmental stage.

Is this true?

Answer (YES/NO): NO